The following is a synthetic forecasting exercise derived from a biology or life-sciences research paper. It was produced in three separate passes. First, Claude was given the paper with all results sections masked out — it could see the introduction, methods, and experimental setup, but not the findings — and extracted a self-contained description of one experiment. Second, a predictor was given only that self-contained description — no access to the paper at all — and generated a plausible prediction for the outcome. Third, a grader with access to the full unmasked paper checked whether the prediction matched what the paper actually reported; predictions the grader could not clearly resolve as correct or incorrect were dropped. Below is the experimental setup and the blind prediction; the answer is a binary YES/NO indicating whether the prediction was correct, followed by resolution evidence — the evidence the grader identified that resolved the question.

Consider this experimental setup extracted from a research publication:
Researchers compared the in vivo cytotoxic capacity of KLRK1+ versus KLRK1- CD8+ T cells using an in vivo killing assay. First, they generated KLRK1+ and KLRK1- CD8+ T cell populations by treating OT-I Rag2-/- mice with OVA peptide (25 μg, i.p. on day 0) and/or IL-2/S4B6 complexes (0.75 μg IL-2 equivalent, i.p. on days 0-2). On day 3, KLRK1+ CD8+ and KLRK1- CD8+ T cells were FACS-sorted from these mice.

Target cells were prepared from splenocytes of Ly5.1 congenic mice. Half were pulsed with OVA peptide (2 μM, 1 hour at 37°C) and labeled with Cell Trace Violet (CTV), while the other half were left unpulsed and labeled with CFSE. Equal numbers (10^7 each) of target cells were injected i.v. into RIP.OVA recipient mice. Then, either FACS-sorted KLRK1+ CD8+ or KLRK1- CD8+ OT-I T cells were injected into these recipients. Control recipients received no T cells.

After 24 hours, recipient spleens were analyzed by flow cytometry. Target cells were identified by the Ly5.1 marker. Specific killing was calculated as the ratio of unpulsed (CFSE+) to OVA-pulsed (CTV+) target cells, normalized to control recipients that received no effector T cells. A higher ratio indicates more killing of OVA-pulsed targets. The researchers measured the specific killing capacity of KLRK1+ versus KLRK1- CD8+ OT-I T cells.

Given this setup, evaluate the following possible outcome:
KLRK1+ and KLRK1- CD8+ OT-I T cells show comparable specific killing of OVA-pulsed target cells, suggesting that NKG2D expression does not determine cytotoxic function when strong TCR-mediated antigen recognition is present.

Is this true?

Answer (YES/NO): NO